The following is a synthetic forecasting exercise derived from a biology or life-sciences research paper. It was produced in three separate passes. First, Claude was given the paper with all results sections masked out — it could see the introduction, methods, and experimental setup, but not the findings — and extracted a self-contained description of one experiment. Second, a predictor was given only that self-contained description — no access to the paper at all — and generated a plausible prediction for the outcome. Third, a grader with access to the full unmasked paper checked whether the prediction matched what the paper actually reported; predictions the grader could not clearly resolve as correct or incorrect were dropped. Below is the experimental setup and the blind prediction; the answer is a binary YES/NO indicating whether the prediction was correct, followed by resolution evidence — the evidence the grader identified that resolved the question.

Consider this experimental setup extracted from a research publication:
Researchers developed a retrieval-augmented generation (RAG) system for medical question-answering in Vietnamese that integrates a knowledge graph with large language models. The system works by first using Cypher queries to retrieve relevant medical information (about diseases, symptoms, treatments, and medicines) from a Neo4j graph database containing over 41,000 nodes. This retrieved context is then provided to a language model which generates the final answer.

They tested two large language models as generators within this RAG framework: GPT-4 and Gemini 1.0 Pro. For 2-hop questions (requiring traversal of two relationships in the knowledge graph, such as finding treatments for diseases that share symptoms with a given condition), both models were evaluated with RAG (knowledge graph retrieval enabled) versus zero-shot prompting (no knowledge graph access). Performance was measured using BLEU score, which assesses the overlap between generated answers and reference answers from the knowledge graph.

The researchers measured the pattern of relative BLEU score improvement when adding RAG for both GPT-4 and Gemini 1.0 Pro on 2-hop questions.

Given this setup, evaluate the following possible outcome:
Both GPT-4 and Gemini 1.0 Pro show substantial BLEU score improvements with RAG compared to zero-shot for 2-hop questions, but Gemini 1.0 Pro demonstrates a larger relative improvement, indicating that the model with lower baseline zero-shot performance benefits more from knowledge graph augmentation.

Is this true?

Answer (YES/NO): NO